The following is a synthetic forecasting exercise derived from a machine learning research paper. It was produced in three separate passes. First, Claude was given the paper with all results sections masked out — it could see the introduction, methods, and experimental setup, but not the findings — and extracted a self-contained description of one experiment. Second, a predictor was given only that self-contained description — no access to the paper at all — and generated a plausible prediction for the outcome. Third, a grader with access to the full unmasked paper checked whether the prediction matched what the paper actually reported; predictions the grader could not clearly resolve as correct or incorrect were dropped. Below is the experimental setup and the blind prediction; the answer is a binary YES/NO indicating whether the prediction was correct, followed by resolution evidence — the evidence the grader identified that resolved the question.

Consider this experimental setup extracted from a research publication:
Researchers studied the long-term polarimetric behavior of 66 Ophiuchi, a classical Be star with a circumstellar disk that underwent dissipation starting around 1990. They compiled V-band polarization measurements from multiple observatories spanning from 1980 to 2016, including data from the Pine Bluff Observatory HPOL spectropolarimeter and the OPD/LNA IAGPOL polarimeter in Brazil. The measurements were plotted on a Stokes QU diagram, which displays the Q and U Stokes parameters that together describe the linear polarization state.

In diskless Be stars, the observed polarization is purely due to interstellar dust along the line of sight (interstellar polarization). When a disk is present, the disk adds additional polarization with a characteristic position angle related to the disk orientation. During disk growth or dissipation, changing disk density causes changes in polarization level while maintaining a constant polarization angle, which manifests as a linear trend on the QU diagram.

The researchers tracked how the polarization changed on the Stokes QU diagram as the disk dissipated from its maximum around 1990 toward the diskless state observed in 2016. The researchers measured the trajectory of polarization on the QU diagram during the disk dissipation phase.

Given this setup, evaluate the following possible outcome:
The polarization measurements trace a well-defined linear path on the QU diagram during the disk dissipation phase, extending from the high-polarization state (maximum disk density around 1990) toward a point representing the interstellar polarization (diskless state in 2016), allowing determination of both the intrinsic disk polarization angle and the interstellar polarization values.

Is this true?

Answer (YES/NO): YES